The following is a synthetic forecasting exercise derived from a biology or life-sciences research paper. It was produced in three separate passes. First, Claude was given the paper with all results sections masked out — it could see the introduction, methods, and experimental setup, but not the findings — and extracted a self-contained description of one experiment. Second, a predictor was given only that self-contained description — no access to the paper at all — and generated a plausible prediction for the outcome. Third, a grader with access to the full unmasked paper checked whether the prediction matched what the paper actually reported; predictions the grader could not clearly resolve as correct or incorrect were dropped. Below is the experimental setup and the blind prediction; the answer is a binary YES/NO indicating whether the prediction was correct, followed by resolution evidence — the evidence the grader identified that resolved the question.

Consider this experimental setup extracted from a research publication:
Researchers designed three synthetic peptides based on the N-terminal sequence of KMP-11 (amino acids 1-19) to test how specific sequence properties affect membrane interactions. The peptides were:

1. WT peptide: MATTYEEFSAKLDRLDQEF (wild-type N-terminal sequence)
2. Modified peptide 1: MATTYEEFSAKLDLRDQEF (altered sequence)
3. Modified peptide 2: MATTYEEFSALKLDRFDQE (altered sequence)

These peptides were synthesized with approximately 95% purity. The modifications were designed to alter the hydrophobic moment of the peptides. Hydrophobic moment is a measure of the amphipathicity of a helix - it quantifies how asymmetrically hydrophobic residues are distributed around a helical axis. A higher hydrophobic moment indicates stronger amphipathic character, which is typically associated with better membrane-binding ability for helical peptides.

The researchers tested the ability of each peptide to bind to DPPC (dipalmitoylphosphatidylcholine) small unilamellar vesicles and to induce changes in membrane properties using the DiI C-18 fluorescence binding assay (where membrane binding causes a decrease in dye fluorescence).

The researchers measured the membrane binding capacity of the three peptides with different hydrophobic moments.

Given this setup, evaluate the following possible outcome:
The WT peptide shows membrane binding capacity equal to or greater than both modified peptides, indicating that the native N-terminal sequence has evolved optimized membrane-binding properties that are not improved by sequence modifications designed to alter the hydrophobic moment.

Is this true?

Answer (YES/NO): YES